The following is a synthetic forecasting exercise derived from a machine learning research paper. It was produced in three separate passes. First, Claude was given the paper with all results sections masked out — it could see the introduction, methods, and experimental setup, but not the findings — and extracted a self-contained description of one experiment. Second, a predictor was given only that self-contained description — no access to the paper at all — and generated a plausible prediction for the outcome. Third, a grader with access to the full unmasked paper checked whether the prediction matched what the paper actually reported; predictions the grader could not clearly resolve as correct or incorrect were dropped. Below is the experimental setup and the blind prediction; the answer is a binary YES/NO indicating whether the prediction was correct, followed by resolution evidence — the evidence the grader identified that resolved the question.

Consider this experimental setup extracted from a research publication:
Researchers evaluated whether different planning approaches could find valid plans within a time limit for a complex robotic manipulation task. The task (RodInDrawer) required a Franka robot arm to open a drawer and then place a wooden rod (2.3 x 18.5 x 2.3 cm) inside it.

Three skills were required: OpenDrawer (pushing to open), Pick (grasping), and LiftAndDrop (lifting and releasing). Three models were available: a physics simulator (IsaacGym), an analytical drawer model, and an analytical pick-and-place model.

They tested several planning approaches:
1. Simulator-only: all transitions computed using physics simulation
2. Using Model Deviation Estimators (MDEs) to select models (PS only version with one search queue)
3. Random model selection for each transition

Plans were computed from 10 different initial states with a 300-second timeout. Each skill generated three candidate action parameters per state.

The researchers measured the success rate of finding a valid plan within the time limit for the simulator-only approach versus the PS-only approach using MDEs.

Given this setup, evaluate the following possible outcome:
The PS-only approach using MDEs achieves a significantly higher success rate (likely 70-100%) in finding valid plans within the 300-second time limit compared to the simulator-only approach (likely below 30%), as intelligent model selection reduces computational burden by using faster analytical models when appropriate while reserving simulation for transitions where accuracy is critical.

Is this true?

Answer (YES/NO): NO